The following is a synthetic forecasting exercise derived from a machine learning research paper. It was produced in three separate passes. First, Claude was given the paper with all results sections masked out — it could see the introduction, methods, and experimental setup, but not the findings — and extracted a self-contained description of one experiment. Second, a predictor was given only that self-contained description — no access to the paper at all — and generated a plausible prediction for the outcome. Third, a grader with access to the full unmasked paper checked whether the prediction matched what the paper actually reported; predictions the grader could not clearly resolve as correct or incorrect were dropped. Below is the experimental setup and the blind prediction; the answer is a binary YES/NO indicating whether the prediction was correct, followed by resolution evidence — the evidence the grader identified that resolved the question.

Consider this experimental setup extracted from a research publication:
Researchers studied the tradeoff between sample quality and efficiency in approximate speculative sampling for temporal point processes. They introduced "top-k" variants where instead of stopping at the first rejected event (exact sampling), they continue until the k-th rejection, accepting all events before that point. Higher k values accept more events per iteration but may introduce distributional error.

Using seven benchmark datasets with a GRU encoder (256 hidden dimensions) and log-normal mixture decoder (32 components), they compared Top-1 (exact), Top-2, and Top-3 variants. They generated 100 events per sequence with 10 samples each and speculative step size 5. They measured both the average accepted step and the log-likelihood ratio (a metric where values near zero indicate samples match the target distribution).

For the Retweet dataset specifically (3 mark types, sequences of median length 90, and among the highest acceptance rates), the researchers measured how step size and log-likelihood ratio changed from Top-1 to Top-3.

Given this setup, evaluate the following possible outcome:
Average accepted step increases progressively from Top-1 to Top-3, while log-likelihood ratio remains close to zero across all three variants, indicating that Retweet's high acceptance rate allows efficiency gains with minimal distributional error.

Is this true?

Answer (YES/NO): YES